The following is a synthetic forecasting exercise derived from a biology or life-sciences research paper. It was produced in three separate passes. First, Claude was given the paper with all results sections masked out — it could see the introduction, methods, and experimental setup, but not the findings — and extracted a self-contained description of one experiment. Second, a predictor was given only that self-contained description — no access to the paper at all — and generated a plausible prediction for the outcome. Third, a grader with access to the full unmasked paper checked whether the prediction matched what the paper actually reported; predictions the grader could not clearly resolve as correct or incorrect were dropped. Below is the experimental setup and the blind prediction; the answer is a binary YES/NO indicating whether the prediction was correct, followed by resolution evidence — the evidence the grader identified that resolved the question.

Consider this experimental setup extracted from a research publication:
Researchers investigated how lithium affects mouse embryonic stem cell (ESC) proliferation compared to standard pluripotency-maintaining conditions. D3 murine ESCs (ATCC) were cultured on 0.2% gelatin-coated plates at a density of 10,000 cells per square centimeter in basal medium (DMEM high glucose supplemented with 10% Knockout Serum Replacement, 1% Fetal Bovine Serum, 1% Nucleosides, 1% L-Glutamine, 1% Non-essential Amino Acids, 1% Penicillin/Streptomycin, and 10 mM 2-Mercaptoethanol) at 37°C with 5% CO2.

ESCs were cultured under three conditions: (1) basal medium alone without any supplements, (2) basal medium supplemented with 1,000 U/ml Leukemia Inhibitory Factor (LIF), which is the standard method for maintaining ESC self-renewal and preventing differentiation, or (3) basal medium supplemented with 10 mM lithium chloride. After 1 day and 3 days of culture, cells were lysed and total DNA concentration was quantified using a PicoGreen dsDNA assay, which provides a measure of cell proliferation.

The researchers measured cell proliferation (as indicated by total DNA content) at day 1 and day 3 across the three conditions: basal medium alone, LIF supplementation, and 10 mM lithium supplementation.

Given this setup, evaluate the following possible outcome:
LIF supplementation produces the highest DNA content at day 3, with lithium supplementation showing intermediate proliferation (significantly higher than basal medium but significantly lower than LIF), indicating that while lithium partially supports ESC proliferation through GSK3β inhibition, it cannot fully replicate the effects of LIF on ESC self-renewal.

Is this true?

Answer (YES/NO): NO